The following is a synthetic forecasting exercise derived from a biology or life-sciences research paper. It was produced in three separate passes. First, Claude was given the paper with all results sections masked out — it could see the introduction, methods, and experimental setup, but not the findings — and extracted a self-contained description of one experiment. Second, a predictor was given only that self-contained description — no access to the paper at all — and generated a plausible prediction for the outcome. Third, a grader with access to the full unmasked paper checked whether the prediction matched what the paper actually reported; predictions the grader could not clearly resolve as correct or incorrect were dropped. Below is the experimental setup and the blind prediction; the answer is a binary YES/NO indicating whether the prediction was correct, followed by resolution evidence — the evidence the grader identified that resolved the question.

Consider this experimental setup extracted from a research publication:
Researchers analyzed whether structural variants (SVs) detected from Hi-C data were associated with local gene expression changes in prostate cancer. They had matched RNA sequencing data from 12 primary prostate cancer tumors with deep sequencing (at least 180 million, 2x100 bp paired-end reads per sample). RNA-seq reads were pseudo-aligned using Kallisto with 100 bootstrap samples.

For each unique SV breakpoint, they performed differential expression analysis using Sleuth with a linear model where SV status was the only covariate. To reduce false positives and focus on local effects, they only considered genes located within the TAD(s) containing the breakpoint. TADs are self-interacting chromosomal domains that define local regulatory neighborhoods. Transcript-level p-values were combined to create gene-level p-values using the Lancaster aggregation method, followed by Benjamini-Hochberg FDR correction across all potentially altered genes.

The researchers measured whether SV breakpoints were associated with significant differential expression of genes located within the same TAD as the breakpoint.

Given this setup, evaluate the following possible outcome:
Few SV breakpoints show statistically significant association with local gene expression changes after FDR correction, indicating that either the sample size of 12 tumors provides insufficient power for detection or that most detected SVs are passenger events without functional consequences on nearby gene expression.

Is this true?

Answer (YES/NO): YES